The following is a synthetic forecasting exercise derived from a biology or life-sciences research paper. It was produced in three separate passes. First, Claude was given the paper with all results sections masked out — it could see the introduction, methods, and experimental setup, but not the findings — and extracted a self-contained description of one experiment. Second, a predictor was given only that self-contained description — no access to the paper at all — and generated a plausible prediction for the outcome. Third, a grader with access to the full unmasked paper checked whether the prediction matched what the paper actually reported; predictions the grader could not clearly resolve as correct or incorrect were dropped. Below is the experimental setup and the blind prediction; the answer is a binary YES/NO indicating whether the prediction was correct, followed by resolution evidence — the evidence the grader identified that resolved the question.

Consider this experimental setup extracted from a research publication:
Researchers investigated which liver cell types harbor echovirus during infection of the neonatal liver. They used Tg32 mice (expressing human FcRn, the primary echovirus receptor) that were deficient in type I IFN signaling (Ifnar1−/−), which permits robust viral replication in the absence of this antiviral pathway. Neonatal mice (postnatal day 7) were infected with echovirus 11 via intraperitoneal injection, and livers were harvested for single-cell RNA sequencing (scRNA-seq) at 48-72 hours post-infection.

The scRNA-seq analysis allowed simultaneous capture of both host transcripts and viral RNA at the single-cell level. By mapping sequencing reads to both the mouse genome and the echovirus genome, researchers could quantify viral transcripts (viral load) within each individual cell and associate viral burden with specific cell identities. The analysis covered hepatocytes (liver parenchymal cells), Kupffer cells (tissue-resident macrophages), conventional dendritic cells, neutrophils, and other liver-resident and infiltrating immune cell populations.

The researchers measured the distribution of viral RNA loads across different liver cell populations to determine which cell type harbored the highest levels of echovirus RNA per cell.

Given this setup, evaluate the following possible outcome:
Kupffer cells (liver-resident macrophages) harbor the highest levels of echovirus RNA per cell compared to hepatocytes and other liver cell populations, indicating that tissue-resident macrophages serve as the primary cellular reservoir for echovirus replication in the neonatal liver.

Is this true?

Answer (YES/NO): YES